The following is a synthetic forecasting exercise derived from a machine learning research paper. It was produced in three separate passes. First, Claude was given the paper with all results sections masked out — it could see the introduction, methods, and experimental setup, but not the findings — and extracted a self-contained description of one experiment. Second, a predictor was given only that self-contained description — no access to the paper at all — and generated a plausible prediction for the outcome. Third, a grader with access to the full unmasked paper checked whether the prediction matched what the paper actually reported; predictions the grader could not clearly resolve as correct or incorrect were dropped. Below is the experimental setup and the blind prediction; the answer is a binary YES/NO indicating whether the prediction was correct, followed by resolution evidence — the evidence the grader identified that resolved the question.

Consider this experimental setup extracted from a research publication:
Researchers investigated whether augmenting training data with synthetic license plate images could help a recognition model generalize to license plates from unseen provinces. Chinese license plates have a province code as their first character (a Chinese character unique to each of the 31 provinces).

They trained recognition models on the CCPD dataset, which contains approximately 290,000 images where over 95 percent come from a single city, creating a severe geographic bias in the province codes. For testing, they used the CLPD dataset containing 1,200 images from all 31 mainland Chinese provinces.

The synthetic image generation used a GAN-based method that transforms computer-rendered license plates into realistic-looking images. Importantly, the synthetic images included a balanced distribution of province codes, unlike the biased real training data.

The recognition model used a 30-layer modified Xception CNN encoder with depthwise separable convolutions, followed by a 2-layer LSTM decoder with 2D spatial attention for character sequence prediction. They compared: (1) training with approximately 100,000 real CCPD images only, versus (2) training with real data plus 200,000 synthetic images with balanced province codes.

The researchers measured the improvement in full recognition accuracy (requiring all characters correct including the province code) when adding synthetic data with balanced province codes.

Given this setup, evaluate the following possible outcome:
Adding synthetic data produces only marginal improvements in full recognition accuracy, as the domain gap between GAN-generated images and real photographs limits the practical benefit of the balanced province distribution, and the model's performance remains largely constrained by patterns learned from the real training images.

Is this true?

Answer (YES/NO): NO